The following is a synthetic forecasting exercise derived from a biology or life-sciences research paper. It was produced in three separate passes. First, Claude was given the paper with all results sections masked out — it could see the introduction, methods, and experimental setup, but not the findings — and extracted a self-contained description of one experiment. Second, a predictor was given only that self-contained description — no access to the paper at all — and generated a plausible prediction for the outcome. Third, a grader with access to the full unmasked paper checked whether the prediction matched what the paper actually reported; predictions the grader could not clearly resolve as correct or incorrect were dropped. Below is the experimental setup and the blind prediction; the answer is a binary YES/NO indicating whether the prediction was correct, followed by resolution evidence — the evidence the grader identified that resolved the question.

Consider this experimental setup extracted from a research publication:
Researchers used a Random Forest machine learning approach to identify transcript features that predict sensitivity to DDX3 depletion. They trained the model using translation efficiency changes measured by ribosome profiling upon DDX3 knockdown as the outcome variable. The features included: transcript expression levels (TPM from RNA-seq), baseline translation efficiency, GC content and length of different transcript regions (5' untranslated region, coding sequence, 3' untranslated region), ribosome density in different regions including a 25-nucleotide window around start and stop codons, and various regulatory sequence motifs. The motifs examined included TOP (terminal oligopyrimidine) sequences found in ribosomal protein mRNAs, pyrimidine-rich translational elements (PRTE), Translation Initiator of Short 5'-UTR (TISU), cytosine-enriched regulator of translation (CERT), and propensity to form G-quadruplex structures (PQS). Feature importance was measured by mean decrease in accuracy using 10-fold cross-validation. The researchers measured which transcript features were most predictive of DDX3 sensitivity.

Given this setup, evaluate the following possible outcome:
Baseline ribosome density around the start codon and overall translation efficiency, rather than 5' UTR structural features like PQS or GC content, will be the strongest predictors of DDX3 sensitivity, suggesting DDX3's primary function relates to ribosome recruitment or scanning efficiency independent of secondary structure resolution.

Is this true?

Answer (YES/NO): NO